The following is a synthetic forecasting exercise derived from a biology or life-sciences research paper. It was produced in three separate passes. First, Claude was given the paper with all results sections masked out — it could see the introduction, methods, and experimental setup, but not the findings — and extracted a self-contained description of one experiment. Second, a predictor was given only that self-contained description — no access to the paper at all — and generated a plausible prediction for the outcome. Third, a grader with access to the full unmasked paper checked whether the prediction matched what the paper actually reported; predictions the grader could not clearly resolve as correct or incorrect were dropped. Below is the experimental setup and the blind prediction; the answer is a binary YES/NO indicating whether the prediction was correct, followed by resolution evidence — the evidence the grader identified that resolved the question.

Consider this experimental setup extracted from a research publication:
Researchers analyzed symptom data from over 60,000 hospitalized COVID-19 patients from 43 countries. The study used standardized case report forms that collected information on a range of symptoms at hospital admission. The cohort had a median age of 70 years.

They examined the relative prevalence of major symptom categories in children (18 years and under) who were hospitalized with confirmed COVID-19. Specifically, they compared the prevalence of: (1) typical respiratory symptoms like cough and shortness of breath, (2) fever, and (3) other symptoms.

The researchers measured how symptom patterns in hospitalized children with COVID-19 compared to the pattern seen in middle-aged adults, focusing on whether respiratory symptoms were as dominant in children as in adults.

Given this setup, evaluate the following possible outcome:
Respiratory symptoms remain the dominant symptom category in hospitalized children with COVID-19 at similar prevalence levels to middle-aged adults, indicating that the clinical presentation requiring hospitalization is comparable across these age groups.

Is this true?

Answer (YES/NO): NO